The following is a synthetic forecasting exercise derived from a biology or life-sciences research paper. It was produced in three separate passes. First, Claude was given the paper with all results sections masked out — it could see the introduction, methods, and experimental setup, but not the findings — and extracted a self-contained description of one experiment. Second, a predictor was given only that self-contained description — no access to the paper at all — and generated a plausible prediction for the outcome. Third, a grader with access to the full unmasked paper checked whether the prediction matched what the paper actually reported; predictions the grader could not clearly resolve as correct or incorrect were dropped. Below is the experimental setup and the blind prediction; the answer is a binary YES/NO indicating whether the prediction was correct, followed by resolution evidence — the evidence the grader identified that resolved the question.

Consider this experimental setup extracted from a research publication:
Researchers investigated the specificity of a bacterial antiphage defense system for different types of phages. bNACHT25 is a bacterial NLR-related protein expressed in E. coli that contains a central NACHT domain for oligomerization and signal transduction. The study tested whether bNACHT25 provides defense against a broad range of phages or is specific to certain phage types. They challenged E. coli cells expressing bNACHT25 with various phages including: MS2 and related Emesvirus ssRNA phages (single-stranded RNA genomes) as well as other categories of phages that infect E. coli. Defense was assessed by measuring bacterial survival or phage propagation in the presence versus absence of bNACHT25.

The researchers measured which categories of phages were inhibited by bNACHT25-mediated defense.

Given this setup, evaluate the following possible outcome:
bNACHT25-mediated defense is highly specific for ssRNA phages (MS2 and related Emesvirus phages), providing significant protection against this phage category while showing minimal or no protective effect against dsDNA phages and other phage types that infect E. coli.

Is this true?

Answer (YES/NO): NO